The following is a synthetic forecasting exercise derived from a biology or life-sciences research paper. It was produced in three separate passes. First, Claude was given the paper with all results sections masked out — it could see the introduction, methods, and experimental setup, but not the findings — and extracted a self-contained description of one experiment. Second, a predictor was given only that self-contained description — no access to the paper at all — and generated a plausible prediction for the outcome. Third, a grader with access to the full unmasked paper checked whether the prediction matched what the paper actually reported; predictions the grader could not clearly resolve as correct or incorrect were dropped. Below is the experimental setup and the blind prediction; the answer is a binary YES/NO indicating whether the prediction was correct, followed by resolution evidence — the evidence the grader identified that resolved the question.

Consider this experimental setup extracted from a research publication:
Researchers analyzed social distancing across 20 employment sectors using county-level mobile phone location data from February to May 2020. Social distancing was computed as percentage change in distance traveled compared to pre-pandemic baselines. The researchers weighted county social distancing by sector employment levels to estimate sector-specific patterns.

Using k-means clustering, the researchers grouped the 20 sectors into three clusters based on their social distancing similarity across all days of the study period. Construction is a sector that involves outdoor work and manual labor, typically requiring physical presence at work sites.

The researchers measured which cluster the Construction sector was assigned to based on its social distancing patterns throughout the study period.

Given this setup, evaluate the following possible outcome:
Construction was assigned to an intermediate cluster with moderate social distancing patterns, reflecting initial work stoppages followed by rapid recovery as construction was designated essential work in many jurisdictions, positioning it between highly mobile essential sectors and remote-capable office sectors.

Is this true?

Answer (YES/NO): NO